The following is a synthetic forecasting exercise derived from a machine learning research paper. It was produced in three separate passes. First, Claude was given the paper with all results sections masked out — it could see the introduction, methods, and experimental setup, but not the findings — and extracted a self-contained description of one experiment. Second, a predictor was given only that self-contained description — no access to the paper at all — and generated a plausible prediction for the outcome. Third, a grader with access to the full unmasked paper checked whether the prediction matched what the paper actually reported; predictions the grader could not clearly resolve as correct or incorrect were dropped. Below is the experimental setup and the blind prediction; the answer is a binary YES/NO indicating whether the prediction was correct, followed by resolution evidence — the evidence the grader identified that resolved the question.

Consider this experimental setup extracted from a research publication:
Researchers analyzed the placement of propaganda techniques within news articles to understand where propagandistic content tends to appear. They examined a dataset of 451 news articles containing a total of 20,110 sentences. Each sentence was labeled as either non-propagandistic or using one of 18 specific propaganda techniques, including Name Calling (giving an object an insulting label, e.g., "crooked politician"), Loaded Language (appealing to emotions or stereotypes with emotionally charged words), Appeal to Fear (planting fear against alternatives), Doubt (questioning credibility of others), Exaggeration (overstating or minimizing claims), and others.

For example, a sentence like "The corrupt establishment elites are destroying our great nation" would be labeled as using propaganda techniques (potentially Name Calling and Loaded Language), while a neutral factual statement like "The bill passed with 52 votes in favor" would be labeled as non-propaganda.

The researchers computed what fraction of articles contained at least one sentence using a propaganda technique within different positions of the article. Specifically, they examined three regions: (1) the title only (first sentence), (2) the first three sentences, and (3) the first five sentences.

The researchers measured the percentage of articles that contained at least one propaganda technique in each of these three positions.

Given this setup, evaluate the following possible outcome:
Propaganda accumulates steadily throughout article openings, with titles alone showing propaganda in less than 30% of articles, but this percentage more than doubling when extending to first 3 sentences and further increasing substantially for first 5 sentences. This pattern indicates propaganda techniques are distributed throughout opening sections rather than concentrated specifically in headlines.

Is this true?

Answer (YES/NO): NO